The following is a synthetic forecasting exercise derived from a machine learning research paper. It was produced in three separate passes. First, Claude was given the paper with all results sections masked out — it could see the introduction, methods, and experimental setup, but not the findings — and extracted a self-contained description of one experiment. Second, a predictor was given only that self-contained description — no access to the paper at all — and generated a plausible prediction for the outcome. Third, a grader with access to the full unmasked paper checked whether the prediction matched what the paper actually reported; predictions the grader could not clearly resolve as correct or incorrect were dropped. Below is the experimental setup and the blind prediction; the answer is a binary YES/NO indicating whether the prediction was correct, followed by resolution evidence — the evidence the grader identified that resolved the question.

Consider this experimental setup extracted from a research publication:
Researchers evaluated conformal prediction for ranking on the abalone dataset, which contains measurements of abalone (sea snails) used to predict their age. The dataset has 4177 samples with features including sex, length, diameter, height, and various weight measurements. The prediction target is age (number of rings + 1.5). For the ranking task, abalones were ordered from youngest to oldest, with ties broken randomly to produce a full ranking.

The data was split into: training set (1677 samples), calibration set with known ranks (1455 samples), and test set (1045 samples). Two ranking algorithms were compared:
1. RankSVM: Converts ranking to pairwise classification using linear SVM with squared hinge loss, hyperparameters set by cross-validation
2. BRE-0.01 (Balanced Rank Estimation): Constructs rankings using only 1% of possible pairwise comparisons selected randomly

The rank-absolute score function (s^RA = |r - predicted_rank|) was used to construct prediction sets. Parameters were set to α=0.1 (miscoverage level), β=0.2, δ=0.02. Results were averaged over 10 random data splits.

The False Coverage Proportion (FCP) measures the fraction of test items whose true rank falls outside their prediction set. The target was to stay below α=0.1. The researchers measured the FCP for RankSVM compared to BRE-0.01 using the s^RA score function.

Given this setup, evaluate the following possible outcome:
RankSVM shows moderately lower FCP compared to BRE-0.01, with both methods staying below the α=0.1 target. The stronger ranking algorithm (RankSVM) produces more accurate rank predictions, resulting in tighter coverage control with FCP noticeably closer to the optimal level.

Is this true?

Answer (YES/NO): NO